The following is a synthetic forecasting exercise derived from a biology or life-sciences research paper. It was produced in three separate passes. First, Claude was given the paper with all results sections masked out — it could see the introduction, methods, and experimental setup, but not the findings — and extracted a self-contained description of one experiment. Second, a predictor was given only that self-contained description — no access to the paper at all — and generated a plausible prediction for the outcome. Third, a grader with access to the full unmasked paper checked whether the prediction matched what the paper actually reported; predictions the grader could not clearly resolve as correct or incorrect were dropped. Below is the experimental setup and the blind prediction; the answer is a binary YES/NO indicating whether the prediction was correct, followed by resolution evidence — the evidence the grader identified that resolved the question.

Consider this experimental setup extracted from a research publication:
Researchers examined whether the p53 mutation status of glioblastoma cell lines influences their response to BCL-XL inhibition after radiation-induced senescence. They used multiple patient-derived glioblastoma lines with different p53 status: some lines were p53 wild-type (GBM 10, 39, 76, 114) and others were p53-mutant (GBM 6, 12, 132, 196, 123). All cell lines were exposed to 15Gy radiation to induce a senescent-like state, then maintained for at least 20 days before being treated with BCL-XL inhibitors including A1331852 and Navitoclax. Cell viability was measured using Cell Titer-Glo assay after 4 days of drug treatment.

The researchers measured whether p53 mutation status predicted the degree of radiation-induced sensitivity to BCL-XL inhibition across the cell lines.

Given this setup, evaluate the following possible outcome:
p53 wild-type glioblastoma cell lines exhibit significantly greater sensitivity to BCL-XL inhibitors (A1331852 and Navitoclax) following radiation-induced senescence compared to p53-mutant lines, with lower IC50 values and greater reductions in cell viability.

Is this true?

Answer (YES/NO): NO